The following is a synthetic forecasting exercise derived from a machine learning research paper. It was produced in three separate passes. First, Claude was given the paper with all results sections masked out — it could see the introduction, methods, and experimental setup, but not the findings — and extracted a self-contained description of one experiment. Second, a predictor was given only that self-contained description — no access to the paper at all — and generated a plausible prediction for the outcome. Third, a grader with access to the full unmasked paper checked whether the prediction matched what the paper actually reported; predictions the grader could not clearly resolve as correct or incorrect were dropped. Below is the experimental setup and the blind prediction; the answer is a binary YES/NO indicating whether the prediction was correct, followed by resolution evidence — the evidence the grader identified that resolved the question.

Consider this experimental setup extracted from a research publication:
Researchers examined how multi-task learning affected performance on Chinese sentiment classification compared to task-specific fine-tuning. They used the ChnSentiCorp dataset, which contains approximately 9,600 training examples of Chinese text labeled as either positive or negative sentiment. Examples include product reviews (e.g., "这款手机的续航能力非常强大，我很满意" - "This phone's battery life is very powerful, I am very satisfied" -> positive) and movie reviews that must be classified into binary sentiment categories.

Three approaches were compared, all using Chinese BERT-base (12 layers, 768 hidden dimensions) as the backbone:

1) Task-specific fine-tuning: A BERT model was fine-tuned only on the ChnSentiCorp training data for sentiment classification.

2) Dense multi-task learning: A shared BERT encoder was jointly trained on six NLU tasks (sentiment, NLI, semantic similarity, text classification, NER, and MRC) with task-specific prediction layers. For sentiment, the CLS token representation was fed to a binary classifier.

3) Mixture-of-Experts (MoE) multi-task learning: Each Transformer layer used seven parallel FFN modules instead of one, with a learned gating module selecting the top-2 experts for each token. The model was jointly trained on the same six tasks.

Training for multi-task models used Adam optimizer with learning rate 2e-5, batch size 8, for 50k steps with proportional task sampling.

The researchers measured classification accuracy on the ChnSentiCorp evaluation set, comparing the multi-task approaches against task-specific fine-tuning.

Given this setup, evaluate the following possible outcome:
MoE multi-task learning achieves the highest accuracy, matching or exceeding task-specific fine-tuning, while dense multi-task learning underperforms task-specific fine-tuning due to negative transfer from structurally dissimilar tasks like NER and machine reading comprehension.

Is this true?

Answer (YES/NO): NO